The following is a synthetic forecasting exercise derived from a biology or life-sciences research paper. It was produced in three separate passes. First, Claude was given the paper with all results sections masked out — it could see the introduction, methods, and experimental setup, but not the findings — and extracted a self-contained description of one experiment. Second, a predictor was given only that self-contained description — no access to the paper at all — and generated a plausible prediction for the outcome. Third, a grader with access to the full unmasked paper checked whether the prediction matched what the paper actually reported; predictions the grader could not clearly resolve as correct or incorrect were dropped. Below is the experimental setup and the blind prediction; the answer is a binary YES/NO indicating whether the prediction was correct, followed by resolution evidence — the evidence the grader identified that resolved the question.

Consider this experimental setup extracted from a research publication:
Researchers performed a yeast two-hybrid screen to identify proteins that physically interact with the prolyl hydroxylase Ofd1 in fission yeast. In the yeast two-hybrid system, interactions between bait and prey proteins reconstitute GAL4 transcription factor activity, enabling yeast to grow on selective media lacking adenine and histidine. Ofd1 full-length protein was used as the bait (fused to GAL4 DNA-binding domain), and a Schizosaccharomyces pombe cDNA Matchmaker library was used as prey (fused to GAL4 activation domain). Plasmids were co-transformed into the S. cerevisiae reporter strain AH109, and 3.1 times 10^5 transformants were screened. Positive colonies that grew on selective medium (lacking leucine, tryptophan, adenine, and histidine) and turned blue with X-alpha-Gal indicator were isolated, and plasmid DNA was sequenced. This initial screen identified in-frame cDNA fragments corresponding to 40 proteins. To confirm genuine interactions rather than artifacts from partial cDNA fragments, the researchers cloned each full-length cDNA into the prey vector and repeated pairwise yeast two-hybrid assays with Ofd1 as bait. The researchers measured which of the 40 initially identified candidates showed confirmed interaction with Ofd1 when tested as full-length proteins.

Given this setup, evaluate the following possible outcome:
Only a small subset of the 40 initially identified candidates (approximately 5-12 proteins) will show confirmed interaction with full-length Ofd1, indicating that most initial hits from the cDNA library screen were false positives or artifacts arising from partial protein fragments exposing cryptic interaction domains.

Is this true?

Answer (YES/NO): YES